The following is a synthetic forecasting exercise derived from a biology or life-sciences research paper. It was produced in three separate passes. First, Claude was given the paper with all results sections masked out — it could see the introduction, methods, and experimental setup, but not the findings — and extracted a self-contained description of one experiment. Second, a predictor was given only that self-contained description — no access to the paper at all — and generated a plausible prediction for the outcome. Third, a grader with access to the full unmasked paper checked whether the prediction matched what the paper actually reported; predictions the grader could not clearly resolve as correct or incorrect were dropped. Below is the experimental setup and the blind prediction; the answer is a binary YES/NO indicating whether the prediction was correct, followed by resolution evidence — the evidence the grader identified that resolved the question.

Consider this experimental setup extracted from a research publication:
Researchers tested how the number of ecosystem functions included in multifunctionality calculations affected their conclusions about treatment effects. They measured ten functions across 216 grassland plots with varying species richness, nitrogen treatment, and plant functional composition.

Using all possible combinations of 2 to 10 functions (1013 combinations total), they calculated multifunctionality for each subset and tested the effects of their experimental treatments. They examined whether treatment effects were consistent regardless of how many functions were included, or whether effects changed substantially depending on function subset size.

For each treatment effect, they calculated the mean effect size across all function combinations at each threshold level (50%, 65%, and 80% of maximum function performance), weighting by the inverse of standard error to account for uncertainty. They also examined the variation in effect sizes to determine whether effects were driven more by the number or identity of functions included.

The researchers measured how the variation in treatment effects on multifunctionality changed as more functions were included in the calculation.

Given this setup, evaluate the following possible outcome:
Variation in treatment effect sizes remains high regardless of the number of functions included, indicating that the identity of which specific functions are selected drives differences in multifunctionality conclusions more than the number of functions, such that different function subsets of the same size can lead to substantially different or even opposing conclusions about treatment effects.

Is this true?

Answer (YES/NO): NO